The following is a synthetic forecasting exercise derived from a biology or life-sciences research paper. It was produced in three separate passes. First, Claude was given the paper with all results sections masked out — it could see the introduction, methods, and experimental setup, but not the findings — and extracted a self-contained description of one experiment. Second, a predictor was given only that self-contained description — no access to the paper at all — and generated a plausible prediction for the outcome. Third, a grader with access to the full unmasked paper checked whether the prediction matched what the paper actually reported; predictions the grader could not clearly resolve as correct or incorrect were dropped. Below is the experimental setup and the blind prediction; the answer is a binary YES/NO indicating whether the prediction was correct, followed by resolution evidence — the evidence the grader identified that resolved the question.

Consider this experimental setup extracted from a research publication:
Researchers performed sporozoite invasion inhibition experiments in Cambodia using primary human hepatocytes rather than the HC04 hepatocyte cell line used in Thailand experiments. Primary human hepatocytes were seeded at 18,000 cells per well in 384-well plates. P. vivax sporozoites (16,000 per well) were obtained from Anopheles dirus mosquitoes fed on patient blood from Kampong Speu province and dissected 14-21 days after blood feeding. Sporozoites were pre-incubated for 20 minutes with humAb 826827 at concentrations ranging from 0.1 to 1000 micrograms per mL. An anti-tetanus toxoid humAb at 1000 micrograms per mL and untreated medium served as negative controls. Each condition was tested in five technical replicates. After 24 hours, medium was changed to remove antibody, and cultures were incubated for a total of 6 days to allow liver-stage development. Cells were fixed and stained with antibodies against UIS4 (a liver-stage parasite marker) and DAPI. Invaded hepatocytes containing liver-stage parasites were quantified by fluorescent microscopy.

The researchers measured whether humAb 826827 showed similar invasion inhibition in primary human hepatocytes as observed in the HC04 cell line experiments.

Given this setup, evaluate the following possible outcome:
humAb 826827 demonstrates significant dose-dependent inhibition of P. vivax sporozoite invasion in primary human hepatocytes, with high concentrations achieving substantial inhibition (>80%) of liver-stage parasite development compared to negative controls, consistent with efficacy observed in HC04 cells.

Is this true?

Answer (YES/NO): NO